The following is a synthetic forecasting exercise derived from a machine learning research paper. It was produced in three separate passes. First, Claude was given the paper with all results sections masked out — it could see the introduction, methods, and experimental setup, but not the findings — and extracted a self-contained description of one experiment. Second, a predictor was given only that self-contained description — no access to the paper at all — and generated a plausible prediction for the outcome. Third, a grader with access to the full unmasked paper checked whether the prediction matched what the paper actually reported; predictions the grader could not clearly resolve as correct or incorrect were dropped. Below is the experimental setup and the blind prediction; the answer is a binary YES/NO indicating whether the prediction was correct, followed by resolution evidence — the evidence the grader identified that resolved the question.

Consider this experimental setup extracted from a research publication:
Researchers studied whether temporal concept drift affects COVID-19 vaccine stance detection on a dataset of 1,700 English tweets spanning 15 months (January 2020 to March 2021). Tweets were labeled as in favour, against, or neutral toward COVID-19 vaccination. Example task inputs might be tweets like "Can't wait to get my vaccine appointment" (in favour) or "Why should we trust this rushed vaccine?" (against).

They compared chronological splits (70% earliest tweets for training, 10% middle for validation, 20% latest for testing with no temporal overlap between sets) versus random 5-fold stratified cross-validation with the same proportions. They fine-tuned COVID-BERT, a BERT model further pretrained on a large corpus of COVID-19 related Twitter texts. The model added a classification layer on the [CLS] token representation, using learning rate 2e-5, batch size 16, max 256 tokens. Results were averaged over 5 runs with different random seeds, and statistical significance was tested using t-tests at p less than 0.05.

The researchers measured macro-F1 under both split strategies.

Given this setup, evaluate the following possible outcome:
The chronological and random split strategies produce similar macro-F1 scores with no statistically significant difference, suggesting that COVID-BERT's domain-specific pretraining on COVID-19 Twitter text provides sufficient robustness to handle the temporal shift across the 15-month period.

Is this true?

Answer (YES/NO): YES